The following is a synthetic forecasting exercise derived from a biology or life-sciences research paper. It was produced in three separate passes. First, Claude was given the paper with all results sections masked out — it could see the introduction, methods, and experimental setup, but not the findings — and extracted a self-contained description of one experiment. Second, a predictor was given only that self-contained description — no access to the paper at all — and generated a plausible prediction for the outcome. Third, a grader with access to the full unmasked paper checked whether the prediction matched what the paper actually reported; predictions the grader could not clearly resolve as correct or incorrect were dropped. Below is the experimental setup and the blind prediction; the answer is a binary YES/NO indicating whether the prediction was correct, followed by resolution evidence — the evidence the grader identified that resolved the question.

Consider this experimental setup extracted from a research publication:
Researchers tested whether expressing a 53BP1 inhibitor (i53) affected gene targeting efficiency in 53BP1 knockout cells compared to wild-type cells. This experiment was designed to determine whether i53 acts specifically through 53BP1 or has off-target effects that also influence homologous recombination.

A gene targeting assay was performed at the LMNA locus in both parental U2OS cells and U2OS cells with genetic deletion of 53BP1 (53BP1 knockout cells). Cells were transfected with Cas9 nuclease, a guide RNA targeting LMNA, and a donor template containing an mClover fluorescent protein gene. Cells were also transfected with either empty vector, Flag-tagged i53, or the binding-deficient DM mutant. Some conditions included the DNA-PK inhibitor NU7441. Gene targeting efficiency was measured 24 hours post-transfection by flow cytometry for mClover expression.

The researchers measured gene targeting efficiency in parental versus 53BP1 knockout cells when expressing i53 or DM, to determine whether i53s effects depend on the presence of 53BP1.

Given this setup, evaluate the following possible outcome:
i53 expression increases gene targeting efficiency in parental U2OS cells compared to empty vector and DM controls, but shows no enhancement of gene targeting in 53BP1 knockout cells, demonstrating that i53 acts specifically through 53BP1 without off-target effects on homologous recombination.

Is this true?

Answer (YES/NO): YES